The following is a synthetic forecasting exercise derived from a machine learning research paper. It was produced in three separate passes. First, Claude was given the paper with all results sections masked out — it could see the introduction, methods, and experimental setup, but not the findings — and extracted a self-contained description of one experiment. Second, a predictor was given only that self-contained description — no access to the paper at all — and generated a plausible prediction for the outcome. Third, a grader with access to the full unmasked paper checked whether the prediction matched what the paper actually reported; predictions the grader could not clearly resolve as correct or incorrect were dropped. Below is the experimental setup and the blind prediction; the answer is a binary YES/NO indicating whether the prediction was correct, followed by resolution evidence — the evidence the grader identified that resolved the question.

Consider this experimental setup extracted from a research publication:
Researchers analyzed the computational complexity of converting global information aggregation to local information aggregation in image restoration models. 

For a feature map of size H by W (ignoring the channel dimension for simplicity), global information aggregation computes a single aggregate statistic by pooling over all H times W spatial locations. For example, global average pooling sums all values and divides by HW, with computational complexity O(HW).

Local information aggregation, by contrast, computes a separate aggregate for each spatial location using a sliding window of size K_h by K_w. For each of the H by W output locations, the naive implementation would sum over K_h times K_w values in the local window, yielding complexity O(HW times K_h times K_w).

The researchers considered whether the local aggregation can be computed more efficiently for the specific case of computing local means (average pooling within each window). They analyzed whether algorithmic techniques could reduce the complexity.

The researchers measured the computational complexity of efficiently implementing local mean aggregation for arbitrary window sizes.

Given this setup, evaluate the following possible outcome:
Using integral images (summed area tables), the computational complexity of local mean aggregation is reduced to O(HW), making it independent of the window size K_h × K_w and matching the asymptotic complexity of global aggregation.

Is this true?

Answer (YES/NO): YES